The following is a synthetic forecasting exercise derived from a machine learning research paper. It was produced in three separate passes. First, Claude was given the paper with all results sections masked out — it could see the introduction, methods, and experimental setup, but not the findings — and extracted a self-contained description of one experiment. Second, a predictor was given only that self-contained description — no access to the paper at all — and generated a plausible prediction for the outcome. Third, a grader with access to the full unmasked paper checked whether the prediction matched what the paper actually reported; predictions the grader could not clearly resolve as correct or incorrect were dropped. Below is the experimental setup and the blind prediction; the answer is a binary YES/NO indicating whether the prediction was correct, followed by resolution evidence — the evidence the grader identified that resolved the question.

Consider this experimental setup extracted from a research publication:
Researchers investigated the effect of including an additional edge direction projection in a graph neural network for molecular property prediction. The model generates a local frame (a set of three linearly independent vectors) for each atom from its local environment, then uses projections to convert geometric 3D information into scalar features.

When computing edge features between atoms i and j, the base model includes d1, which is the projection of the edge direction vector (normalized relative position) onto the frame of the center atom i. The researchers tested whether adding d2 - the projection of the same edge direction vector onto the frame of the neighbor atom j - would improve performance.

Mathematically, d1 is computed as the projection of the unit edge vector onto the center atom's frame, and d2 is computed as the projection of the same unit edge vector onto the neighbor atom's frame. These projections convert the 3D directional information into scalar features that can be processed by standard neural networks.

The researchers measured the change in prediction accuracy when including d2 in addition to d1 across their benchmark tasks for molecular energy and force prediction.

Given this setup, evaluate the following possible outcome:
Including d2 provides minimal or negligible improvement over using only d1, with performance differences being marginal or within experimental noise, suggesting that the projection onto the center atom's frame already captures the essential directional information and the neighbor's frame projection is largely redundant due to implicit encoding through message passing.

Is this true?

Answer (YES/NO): YES